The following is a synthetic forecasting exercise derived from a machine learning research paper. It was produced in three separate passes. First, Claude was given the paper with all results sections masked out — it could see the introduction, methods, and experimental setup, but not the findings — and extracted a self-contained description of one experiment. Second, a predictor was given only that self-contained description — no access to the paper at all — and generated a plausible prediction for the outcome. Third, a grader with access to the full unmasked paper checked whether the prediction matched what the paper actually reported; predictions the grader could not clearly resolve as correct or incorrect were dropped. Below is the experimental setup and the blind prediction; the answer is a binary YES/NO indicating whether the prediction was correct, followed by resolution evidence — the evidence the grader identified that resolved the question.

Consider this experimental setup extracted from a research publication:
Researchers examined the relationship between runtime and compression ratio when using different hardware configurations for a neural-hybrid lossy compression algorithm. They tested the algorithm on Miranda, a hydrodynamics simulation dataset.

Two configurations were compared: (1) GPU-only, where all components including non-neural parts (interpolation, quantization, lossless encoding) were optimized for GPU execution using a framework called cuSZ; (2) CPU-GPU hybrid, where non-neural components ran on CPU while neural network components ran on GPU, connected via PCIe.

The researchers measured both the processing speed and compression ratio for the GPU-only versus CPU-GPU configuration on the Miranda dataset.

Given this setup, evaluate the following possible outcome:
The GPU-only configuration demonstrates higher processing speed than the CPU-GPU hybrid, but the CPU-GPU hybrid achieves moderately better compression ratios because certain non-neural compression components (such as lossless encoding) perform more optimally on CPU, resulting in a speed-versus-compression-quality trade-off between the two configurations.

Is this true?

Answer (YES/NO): NO